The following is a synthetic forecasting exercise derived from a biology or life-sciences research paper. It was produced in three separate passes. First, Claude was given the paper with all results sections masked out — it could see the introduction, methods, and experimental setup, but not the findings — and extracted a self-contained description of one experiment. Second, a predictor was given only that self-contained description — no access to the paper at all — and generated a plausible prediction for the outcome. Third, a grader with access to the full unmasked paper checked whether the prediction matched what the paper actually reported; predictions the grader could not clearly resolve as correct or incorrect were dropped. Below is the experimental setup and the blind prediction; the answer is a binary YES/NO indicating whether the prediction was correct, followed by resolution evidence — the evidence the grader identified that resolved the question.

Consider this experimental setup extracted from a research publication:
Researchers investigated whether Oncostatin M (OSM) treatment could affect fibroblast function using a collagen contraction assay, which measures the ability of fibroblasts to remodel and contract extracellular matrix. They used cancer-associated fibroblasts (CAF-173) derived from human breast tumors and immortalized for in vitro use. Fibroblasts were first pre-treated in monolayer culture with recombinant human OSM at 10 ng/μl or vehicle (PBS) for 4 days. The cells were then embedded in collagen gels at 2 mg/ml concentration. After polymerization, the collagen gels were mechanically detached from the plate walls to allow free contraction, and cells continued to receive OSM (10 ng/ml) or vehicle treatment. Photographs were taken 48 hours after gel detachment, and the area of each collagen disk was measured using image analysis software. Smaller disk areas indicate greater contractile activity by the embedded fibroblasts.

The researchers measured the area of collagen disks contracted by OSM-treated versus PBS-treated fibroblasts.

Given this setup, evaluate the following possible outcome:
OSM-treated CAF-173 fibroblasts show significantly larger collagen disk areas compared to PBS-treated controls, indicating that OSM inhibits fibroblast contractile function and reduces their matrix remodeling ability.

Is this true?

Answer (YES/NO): NO